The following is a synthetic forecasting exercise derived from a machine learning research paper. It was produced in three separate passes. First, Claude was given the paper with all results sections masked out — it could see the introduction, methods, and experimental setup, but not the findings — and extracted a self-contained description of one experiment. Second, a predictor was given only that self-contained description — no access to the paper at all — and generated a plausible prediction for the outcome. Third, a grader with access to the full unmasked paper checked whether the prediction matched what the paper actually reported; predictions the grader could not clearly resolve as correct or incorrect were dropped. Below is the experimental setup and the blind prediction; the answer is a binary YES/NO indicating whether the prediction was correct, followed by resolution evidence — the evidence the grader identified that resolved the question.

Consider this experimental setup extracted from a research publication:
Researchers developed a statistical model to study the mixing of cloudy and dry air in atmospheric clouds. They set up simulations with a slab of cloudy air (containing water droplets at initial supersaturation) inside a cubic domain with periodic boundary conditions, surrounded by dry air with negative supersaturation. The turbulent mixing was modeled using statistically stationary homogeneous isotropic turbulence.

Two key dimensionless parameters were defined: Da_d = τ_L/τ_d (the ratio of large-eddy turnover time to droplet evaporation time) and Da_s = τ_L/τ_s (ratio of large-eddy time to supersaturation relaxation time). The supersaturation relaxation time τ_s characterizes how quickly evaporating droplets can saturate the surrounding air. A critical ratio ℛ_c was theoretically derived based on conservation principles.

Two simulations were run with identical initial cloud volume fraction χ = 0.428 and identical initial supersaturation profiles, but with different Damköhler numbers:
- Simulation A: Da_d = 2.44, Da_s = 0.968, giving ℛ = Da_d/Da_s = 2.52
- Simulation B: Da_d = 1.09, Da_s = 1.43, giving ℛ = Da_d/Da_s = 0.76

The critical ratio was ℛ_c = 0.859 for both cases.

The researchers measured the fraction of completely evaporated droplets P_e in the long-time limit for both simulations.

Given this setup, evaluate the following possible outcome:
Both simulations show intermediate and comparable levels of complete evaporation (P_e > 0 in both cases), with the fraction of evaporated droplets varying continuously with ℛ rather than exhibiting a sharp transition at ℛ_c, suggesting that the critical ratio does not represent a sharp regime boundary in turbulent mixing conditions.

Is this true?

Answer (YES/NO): NO